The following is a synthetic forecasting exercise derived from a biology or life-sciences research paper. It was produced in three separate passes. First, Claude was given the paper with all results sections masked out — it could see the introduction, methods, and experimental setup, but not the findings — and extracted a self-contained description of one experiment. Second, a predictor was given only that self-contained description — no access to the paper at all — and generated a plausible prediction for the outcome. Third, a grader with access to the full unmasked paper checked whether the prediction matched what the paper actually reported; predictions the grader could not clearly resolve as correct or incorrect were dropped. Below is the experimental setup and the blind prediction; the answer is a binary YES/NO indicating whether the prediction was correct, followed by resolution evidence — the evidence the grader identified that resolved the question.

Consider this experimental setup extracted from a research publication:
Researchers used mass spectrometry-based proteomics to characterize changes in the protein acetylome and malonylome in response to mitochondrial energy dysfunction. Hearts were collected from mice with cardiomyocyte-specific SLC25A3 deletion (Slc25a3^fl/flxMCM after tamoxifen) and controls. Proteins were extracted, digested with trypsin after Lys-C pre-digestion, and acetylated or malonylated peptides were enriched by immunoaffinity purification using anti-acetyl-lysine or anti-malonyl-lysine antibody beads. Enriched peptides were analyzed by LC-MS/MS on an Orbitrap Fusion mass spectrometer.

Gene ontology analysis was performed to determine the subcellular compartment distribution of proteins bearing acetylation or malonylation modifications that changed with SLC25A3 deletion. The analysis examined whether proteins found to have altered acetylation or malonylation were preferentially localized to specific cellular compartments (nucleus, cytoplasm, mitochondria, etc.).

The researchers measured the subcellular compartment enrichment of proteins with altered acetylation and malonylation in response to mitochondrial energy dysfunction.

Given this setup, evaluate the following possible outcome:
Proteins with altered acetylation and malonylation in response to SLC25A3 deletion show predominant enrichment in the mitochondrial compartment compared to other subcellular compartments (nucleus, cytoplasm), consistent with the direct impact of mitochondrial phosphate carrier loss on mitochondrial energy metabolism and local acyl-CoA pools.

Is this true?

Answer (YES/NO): YES